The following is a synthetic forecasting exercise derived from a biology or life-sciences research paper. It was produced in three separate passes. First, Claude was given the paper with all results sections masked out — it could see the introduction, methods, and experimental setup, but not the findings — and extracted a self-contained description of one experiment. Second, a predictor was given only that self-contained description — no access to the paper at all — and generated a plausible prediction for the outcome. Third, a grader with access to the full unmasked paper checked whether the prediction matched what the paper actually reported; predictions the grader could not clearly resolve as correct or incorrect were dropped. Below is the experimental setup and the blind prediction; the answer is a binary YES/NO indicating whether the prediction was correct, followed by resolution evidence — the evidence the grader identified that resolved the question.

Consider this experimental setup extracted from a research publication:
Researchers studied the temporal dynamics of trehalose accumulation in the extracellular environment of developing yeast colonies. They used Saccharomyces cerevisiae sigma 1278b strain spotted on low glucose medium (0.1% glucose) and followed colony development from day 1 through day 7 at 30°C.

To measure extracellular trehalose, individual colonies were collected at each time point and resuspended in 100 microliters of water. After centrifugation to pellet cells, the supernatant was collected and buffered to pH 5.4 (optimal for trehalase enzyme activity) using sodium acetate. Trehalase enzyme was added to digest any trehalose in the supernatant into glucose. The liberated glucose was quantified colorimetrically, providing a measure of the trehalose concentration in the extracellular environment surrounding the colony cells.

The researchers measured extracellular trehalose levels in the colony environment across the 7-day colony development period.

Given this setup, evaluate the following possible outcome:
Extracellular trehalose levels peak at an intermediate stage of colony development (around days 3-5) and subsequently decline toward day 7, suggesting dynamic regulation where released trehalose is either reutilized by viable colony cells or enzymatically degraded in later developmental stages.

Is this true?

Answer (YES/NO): YES